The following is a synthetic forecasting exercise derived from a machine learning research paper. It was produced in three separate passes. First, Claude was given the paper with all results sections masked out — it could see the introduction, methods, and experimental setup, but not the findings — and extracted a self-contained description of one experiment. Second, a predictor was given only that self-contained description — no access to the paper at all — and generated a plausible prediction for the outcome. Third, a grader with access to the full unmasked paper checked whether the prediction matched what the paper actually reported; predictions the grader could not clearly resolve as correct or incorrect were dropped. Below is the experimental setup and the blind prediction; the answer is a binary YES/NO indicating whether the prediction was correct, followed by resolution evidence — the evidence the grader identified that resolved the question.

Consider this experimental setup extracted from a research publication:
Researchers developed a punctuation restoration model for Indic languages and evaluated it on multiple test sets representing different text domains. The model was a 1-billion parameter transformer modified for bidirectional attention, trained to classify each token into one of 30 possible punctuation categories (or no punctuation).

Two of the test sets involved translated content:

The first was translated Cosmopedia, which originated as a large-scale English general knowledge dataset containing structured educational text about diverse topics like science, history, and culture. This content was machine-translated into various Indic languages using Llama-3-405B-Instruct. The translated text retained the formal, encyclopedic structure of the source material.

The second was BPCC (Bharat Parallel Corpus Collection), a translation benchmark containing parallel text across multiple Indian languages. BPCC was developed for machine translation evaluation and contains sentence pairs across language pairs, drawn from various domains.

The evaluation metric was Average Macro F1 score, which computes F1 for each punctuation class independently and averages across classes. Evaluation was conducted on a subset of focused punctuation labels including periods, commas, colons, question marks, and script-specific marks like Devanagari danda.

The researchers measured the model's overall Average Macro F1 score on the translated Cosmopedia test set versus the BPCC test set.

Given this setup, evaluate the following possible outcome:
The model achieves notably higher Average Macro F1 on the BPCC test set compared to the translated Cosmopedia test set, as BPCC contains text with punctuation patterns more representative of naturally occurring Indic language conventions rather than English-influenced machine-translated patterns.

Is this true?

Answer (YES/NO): NO